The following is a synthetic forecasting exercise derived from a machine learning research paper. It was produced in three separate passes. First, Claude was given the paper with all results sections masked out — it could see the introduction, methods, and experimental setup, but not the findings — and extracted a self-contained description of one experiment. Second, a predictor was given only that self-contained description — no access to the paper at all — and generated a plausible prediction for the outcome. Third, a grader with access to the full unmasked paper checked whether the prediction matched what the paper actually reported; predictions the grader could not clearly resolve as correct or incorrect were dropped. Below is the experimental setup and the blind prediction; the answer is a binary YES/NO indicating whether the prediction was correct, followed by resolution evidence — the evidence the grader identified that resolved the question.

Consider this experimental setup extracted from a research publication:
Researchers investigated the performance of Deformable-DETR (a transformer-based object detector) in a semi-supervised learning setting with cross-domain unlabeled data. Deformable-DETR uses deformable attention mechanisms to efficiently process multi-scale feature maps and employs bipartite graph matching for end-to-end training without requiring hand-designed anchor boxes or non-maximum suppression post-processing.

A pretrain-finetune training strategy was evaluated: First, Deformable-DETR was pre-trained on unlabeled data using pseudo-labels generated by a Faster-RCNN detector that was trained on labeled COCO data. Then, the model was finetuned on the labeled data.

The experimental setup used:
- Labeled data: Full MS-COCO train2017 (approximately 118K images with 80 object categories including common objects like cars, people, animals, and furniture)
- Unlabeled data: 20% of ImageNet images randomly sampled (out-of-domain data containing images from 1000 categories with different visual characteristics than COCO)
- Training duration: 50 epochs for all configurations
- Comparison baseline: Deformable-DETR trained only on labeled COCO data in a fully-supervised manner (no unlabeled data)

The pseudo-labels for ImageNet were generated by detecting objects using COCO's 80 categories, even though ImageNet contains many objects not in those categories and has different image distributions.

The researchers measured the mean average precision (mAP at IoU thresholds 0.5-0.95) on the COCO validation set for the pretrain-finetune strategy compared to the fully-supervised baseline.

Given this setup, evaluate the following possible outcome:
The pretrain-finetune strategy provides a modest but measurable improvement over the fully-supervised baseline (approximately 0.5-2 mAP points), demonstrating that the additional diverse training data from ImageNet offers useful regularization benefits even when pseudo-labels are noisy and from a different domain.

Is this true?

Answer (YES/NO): YES